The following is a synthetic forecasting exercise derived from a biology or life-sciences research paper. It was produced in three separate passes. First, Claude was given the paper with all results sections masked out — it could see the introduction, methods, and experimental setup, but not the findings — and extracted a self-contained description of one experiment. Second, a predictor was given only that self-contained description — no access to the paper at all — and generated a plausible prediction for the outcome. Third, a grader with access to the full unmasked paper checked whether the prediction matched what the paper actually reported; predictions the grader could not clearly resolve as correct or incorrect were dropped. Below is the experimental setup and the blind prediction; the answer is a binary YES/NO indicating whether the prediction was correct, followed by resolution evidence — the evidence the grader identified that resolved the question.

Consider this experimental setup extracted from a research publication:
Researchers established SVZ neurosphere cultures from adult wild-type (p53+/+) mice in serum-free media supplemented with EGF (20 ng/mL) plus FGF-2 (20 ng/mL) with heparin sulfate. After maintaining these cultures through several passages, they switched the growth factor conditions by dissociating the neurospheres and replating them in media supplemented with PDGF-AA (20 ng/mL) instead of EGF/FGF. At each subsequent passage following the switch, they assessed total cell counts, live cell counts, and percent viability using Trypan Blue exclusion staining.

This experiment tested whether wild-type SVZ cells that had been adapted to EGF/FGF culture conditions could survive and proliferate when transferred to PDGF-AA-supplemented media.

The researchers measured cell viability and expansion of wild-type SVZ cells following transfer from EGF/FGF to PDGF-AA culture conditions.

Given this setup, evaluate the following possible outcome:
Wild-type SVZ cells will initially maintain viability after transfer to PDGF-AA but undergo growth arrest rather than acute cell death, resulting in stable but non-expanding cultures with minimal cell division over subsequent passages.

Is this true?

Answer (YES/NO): NO